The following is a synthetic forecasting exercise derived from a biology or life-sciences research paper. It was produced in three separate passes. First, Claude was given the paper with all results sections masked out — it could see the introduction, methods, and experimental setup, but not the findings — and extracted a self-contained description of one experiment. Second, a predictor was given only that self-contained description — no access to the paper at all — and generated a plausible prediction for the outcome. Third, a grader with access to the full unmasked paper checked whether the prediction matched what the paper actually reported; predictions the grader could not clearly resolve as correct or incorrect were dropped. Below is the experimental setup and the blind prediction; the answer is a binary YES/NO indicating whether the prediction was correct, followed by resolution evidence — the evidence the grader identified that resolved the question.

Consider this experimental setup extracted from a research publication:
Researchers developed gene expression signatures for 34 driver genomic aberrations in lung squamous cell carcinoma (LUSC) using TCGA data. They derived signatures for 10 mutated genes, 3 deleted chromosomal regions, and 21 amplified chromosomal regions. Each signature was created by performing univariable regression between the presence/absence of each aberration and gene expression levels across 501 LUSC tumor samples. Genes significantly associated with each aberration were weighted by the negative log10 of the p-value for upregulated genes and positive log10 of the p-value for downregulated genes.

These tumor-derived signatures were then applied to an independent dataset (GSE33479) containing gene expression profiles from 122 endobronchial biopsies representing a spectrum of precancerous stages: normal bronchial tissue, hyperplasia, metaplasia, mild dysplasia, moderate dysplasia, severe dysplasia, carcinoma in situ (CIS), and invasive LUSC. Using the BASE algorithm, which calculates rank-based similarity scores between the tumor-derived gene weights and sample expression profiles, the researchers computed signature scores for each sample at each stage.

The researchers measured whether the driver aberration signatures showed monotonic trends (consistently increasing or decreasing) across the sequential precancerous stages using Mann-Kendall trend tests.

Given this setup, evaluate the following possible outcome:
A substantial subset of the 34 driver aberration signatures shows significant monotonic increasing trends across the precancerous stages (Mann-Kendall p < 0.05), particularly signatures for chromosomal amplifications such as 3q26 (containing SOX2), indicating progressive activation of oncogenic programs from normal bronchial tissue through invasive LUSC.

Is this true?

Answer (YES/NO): NO